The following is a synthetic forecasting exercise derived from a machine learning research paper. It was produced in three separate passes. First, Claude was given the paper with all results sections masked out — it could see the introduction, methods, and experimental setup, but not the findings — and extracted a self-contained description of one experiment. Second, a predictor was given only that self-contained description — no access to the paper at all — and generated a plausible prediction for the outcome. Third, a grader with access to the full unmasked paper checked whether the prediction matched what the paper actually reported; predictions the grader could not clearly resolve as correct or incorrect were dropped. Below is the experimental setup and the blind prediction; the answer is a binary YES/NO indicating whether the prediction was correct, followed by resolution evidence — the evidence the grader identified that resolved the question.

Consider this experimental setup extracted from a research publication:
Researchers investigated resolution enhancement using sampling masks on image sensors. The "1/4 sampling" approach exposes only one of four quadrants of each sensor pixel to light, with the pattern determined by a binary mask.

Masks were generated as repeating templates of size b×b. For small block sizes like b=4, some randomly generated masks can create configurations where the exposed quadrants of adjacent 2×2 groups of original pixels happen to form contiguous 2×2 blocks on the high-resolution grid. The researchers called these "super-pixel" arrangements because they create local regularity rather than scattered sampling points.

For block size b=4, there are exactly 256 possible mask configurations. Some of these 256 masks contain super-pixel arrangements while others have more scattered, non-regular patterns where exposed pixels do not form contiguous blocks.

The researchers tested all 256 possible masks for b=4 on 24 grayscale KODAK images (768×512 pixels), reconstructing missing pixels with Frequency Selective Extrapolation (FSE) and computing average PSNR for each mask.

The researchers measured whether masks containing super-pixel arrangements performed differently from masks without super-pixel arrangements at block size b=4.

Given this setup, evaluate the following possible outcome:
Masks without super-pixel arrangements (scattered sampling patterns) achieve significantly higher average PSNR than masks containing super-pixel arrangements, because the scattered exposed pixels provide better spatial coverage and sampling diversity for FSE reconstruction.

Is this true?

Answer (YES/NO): YES